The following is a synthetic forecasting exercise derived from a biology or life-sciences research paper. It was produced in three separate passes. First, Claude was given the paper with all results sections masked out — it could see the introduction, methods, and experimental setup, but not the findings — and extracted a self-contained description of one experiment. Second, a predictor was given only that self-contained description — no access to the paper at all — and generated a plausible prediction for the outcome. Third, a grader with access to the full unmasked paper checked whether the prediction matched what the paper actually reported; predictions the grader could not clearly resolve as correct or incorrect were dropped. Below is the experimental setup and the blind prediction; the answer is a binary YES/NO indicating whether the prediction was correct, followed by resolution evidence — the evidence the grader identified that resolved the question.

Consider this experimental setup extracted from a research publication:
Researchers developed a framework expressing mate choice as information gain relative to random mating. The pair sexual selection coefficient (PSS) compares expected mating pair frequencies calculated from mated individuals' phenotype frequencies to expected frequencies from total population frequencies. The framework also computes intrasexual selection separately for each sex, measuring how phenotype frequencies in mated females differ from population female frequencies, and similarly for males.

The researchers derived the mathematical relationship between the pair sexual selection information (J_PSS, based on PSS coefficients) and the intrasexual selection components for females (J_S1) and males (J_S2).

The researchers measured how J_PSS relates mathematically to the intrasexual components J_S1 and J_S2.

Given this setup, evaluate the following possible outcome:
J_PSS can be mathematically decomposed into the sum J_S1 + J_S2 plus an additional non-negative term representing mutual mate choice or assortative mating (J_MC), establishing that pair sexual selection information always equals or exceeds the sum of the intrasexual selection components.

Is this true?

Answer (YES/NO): NO